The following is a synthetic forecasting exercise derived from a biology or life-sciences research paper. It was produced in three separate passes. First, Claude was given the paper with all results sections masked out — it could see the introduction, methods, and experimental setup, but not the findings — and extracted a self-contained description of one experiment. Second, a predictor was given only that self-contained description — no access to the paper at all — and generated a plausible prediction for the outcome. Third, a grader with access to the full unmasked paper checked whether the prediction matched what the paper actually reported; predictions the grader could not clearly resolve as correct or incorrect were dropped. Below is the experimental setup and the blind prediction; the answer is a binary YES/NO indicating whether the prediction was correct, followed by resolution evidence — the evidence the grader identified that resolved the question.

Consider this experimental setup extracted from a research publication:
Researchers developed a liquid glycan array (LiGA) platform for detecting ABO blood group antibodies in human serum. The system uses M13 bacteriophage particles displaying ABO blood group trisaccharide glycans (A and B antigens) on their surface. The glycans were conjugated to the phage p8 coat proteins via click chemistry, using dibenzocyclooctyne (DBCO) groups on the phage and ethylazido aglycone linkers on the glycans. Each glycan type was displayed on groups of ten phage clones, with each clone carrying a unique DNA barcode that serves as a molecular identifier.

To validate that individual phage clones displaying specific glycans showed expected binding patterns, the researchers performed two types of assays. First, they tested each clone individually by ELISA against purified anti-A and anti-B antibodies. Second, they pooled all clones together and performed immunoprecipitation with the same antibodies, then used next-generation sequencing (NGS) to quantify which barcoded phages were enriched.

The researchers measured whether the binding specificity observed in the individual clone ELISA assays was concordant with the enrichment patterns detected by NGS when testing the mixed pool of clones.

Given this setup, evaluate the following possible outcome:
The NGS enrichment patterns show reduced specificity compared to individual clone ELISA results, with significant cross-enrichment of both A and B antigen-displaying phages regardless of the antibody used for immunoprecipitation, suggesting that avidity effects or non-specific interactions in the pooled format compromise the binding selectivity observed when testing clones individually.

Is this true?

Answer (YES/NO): NO